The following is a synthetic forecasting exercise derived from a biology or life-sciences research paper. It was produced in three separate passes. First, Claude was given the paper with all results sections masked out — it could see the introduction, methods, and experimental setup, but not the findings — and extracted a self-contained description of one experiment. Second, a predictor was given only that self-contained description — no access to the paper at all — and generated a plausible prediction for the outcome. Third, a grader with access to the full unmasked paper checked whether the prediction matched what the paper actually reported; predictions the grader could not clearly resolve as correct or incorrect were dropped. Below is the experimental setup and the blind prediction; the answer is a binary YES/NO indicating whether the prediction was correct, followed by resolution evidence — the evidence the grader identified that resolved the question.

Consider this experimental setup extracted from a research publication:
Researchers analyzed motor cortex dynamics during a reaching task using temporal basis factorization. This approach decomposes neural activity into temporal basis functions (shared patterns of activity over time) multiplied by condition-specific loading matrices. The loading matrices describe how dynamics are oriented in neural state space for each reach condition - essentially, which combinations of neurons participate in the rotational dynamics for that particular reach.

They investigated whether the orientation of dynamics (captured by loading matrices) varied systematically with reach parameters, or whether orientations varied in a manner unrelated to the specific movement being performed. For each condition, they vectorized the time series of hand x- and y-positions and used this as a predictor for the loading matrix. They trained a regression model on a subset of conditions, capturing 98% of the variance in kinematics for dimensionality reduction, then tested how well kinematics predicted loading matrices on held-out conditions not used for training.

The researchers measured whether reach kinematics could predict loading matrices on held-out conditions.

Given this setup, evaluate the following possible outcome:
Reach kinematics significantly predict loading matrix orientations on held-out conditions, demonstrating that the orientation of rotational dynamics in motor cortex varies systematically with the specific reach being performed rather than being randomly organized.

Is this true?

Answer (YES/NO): YES